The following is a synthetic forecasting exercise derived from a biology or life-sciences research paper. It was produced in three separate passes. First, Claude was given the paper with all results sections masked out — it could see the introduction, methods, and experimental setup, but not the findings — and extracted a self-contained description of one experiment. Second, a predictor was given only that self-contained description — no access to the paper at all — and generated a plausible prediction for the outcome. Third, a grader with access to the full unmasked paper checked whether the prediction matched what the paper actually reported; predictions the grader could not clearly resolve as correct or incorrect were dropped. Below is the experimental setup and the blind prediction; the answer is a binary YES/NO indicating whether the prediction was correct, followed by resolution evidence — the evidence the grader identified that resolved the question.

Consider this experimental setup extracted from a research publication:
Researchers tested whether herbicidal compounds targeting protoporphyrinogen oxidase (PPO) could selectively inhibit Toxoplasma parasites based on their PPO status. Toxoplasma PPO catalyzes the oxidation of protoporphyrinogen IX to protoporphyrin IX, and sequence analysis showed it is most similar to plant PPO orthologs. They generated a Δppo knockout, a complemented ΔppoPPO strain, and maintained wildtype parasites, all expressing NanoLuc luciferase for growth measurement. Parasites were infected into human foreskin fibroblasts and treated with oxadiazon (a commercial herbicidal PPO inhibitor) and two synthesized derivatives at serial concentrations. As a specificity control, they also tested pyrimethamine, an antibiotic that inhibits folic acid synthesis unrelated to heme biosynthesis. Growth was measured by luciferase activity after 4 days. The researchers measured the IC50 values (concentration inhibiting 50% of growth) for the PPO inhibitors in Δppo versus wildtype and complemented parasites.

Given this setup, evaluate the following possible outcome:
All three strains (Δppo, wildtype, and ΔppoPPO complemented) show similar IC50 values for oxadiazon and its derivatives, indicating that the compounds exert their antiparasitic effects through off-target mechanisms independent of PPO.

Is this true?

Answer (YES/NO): NO